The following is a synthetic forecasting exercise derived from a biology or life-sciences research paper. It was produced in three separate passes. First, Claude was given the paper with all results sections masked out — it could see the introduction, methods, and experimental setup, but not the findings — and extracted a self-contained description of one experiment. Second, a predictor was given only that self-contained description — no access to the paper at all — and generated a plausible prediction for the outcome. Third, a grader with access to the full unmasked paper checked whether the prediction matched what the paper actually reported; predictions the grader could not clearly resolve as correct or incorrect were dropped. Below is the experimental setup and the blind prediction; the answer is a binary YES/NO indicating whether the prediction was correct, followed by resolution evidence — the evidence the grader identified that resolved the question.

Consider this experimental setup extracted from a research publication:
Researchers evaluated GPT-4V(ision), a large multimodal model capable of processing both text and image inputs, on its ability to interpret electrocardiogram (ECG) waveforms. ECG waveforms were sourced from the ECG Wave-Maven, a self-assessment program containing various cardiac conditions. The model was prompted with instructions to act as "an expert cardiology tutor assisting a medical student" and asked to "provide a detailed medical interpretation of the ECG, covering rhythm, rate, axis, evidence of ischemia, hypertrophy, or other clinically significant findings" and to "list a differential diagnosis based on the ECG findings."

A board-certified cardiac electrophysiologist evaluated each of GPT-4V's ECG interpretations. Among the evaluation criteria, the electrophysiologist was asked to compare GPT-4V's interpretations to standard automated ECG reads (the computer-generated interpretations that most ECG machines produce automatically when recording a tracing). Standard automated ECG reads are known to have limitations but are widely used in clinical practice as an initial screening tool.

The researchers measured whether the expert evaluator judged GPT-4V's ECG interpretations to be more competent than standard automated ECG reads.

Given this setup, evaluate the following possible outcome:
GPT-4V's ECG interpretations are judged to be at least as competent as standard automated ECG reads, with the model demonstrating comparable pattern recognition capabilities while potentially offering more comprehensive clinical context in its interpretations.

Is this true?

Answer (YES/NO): NO